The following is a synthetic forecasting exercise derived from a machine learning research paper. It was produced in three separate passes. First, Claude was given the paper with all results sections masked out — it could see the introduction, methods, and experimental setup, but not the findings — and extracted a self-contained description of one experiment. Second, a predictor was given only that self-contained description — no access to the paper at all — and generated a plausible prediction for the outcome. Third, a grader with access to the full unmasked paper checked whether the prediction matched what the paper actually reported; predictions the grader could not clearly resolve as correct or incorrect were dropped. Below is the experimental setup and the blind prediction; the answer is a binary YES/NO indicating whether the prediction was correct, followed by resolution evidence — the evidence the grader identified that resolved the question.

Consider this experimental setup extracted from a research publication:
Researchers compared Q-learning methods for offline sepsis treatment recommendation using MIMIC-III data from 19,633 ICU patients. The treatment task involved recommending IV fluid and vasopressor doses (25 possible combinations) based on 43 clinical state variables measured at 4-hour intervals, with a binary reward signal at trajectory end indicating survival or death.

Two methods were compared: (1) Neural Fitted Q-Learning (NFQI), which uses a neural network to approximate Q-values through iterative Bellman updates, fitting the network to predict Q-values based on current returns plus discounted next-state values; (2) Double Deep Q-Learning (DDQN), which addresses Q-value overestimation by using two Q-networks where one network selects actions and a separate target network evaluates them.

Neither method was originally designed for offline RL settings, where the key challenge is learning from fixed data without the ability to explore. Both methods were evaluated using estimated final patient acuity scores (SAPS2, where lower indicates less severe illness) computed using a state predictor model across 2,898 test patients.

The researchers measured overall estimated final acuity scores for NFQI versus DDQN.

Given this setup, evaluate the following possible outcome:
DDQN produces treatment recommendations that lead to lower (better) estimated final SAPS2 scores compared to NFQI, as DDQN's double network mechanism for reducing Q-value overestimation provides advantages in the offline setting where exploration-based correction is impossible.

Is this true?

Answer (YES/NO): YES